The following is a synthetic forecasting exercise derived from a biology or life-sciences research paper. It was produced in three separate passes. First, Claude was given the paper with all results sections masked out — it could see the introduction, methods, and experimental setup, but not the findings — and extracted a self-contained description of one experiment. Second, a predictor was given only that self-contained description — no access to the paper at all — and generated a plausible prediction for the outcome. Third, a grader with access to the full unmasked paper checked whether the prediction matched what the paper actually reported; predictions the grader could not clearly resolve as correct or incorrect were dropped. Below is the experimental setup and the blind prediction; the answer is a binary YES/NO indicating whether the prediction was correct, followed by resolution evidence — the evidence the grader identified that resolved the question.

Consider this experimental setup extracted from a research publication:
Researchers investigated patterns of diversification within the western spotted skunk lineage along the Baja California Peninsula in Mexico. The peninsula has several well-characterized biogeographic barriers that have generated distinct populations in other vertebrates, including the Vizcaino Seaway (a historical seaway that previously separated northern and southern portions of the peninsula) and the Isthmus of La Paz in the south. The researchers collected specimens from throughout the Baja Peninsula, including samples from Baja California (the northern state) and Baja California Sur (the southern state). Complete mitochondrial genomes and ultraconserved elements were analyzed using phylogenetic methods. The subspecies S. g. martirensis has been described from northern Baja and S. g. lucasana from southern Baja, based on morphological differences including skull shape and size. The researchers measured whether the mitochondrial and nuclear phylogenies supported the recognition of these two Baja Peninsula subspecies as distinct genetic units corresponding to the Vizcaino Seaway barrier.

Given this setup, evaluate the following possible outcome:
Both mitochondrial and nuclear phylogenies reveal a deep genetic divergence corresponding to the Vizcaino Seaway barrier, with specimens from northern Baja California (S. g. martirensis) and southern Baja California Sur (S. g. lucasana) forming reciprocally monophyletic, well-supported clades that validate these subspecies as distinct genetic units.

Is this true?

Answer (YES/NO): NO